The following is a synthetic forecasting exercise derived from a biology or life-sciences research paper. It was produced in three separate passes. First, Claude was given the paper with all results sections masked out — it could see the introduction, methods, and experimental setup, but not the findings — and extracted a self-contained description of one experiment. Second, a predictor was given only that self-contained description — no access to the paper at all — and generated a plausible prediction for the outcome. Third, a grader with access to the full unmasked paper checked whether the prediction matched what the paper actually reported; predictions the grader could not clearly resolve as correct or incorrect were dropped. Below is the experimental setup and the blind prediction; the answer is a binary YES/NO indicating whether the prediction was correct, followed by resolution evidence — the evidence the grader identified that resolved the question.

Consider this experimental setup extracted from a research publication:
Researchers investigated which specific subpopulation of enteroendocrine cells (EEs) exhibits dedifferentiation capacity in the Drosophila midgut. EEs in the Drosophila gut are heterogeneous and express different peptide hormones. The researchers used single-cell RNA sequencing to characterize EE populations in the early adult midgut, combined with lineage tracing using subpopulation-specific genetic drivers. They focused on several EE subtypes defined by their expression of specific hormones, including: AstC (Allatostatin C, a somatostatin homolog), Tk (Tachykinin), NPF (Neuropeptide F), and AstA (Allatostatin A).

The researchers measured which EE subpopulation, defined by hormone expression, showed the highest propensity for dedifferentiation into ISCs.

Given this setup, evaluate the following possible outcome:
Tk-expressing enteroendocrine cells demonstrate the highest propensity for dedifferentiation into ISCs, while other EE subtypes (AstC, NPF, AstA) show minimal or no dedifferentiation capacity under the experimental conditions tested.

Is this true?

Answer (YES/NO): NO